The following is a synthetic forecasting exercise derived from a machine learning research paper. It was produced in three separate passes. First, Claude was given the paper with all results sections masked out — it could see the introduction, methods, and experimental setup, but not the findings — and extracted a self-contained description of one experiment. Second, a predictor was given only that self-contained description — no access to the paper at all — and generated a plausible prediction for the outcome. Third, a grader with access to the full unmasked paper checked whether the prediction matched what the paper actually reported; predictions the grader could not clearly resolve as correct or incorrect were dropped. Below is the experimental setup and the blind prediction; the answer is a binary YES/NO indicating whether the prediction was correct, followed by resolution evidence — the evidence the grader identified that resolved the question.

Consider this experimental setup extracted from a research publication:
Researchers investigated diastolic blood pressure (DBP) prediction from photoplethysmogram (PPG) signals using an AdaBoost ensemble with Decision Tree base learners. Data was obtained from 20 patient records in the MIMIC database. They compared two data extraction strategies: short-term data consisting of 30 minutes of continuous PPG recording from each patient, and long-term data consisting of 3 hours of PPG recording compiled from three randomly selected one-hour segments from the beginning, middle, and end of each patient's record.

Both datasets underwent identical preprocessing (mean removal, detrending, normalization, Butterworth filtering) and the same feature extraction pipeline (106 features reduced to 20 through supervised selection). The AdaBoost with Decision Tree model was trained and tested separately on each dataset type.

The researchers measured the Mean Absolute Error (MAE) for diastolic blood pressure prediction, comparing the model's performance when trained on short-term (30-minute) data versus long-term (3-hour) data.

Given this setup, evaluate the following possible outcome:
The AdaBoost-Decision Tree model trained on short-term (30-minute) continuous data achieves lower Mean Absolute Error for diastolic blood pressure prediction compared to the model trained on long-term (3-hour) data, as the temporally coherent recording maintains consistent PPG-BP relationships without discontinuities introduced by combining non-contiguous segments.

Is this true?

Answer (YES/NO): NO